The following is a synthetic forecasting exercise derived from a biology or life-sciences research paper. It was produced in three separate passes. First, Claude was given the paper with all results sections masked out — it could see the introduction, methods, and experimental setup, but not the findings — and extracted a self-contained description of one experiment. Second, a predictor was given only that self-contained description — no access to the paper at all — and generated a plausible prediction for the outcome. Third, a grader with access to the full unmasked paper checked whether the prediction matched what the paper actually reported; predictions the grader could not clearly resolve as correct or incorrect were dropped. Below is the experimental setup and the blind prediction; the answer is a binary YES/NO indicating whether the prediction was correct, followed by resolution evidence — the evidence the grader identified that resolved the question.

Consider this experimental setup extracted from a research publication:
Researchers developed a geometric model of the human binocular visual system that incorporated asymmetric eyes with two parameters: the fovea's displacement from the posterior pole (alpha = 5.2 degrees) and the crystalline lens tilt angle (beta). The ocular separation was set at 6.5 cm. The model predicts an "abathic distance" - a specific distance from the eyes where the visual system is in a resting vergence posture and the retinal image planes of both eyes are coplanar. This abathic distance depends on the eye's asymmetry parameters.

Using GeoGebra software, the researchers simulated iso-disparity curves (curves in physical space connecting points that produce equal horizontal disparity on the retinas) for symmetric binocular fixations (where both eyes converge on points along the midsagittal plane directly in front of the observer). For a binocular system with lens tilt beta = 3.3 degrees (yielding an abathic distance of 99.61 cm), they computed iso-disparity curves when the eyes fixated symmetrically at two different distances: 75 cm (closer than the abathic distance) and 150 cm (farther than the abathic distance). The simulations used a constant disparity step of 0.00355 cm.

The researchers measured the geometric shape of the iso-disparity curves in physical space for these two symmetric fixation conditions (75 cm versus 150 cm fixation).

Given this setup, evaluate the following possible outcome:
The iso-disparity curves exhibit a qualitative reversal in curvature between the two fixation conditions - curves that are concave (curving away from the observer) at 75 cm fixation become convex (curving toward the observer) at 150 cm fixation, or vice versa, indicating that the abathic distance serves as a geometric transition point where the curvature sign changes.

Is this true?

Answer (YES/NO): YES